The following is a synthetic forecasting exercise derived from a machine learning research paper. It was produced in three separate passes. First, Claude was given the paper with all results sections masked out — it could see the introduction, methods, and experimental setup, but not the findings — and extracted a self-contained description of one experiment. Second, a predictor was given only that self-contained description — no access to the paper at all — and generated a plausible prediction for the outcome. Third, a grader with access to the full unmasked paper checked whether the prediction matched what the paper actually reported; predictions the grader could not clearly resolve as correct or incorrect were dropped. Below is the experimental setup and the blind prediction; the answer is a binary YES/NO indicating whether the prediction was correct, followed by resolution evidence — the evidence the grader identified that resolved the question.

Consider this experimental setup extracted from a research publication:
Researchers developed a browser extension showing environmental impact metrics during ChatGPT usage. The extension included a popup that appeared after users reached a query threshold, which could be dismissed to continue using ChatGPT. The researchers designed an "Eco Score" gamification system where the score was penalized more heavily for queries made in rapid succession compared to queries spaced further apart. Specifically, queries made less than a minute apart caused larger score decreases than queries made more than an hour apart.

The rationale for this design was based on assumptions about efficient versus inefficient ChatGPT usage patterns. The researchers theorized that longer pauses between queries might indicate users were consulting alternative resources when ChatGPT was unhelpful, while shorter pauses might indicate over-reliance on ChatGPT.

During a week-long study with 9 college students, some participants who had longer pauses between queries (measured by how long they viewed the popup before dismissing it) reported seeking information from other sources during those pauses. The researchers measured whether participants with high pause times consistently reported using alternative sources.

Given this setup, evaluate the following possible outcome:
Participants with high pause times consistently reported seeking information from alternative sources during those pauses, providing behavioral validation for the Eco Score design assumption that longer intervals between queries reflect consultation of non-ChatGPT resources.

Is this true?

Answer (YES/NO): NO